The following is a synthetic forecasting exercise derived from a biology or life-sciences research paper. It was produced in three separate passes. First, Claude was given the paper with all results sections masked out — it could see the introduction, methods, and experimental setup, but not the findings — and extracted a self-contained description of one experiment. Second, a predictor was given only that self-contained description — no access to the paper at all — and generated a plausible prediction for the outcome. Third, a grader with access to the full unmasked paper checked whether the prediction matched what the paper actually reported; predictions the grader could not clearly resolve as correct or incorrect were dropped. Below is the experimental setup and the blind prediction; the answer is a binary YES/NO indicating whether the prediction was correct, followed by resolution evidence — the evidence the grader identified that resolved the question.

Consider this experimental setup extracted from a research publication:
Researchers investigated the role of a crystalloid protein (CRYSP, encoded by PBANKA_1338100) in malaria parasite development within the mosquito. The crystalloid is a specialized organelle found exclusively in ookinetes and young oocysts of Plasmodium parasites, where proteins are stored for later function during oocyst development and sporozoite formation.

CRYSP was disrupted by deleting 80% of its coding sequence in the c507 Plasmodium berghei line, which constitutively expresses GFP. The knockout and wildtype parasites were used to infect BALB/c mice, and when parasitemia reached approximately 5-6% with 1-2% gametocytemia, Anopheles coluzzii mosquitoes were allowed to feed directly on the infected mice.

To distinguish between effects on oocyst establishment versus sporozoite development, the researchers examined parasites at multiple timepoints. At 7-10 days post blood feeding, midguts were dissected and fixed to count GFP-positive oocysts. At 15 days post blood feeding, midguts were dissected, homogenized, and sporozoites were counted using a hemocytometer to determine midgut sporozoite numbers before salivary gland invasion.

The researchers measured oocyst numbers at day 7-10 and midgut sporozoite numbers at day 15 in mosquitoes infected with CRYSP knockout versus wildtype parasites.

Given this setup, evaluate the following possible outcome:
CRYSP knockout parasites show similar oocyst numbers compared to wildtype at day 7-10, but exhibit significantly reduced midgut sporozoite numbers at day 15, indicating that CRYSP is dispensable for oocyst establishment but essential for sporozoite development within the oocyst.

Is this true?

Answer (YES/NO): NO